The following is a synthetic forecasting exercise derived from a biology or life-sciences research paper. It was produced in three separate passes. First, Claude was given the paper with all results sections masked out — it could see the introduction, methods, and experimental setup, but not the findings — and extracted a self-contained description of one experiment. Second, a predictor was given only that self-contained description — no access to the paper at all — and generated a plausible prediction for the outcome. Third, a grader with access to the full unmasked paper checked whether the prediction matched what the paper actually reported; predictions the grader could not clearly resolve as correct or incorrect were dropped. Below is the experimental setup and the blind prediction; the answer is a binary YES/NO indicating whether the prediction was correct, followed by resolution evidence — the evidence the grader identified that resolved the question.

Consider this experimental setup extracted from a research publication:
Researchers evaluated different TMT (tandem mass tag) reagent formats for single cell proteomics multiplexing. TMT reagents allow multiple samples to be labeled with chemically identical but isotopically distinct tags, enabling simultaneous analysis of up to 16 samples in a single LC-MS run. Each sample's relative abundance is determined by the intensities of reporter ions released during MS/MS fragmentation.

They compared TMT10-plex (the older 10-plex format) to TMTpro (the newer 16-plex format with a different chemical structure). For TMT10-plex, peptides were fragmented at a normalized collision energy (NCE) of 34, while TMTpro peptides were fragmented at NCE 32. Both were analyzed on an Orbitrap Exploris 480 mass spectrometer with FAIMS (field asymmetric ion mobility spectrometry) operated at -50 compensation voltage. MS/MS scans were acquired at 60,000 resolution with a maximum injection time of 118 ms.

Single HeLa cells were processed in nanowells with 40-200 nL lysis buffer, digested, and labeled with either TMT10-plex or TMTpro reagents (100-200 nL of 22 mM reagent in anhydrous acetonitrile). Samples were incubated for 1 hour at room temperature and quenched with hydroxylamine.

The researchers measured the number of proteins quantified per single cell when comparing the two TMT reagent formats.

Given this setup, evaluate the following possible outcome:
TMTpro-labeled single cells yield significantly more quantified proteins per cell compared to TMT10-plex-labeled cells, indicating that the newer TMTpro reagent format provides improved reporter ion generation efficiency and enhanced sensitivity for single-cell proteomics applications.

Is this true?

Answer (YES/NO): NO